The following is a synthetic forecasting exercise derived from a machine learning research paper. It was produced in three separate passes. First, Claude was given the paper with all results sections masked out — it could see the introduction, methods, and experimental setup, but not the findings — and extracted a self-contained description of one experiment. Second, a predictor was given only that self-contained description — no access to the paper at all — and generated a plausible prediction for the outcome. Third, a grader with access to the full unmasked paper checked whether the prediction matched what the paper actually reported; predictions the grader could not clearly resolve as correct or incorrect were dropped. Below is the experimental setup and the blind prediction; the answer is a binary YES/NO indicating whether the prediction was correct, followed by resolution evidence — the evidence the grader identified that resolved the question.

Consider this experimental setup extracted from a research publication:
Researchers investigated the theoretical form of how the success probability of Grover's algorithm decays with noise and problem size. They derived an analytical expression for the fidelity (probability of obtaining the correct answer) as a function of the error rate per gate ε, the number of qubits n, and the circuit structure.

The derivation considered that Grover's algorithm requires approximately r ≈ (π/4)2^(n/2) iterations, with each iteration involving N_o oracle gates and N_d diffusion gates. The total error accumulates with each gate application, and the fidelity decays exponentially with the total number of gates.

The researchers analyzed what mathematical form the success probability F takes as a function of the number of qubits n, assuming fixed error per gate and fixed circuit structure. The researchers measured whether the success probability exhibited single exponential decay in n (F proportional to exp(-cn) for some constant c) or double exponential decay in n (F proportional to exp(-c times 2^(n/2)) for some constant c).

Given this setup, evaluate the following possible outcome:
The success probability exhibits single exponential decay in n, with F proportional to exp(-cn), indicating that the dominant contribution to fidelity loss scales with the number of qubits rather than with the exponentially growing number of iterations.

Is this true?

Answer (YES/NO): NO